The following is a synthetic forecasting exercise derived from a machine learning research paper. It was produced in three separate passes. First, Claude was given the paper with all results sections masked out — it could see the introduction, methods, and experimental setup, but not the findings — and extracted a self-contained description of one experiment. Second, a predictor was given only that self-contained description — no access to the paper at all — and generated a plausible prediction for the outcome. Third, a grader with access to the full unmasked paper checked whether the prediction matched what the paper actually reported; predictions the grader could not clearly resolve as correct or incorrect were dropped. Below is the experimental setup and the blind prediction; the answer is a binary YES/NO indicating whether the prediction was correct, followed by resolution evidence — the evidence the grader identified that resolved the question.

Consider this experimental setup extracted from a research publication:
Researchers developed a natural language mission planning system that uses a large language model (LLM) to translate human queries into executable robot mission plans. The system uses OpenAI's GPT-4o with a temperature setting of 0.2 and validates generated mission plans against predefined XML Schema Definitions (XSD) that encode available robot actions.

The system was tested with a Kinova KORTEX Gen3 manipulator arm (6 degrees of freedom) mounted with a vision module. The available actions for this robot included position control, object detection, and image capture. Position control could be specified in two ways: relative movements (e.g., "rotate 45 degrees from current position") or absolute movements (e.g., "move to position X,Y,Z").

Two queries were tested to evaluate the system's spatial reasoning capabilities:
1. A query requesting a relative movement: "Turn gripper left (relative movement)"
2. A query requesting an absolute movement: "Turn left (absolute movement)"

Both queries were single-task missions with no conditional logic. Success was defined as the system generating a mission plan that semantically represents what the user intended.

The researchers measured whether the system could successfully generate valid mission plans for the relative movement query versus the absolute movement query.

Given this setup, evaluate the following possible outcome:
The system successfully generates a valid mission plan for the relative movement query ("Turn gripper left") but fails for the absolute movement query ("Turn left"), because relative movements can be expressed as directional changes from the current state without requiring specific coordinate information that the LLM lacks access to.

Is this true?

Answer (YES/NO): NO